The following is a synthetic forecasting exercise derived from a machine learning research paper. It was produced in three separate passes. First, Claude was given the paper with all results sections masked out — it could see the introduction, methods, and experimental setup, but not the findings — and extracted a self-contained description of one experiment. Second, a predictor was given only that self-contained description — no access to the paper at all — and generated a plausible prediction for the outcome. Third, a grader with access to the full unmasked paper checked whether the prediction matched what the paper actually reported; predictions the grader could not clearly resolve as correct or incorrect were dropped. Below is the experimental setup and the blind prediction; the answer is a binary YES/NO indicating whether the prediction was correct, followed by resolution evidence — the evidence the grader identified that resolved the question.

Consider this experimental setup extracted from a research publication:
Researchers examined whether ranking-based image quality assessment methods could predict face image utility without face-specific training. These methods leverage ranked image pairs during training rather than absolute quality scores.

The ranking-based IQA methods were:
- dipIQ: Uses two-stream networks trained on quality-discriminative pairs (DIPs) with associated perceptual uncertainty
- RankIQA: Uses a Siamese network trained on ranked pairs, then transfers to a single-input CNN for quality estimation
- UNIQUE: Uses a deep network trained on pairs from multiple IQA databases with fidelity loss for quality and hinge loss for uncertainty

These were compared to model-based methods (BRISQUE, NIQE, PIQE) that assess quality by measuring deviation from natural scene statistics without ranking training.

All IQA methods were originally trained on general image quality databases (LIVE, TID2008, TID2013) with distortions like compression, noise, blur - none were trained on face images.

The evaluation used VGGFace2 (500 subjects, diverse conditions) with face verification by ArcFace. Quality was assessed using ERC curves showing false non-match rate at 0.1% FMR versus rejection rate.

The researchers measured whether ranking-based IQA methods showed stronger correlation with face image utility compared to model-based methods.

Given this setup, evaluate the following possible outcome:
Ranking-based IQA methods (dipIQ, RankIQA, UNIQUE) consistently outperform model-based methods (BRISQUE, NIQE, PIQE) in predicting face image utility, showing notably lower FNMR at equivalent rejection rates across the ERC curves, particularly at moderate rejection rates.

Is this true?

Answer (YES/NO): NO